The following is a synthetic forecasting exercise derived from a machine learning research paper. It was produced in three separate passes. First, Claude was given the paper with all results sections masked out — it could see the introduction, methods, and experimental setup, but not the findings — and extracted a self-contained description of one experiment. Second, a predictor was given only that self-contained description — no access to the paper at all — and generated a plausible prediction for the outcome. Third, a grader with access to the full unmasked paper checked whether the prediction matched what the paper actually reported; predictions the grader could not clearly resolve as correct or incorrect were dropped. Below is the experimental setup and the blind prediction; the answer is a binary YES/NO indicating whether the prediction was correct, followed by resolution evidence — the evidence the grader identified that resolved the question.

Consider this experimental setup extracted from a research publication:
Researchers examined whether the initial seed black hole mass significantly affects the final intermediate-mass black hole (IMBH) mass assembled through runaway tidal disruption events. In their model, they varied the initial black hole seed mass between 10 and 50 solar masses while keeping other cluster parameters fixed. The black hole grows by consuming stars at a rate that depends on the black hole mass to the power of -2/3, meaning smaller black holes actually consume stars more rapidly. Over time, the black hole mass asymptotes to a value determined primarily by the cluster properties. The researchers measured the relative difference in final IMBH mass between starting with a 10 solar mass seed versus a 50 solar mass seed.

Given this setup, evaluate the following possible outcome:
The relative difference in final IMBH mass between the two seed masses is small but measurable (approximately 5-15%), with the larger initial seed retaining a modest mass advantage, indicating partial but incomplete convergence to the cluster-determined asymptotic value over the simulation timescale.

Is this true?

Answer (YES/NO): NO